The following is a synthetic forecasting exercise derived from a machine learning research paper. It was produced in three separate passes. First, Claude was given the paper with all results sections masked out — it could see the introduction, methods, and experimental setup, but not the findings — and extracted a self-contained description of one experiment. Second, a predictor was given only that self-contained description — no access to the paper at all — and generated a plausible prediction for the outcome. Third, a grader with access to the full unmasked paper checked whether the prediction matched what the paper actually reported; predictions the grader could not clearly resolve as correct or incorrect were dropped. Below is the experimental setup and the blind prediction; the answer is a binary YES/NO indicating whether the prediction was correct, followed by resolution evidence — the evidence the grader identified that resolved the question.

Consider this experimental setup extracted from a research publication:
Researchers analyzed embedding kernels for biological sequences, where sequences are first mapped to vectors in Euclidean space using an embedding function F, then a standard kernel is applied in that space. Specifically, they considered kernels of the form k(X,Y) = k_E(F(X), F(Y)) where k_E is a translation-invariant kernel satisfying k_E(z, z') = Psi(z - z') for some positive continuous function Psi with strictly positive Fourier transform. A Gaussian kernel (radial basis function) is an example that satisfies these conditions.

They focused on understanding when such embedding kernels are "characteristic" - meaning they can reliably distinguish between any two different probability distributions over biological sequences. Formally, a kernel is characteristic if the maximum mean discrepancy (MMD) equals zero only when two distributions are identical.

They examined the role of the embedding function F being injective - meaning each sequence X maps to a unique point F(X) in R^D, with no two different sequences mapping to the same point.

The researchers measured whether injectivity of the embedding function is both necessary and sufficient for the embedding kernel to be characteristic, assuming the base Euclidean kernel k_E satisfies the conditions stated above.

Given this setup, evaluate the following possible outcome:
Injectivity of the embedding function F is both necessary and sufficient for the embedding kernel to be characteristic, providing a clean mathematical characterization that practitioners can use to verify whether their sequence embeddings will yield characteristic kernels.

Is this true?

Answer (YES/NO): YES